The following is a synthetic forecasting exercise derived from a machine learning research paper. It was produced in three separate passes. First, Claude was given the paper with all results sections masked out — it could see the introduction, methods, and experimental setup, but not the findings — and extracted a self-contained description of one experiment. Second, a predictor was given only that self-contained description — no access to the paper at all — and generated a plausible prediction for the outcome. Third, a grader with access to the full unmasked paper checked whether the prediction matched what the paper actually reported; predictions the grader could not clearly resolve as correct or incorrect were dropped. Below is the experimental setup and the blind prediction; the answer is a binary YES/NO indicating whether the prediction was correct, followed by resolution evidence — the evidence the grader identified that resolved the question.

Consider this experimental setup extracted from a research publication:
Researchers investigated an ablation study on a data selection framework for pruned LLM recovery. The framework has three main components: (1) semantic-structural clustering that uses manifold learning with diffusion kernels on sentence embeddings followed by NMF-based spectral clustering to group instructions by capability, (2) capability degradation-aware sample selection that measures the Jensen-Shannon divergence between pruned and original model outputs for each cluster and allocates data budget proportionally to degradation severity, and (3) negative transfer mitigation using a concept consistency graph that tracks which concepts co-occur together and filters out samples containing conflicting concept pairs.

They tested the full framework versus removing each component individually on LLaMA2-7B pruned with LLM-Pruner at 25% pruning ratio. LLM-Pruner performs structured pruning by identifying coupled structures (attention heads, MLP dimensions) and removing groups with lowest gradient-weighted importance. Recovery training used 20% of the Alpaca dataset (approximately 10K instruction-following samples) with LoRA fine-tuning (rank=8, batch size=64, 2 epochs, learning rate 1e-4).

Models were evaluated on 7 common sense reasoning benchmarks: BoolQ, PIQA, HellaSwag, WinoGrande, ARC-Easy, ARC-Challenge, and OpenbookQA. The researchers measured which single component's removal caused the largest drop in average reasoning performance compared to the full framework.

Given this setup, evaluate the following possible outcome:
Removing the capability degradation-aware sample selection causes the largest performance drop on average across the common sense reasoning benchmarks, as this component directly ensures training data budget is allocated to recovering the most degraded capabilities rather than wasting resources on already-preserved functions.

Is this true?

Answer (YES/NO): NO